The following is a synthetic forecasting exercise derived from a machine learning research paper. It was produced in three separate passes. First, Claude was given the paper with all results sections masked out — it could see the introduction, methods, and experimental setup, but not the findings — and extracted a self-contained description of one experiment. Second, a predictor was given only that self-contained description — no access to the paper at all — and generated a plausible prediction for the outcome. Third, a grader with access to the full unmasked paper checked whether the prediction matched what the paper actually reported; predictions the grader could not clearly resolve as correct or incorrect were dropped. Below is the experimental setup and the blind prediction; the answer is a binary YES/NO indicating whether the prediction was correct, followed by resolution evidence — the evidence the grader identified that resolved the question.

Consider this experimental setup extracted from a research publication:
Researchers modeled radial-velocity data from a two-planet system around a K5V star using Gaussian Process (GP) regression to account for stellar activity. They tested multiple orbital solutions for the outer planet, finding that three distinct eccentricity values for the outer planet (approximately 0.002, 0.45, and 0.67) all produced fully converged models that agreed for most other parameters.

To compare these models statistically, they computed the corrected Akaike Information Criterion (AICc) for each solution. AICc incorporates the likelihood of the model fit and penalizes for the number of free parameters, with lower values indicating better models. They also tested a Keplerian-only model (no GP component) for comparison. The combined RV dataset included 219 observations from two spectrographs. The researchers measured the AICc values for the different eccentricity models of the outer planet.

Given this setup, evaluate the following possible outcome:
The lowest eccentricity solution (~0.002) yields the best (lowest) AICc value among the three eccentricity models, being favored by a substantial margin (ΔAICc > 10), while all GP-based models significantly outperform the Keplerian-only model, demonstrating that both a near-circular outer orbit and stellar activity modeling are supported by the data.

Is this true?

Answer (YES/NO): NO